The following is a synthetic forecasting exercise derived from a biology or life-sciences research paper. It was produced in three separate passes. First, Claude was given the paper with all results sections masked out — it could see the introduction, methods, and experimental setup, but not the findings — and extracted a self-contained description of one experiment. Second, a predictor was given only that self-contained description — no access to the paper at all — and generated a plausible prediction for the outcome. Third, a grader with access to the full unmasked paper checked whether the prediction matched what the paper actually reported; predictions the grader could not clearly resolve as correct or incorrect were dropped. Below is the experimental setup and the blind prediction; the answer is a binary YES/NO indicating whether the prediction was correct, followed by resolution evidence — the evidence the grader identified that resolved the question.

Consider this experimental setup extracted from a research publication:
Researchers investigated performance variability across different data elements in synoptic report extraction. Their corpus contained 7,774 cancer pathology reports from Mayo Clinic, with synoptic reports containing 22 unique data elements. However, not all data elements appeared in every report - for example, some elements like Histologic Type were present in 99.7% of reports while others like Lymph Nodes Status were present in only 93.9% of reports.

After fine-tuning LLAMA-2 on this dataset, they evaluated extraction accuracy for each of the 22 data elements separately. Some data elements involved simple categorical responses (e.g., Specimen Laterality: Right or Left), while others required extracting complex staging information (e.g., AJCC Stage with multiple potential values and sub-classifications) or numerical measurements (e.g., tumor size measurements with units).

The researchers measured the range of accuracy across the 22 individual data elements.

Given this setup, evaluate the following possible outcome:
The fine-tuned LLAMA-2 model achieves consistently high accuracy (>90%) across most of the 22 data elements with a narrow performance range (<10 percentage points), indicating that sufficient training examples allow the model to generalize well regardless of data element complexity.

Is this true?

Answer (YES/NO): NO